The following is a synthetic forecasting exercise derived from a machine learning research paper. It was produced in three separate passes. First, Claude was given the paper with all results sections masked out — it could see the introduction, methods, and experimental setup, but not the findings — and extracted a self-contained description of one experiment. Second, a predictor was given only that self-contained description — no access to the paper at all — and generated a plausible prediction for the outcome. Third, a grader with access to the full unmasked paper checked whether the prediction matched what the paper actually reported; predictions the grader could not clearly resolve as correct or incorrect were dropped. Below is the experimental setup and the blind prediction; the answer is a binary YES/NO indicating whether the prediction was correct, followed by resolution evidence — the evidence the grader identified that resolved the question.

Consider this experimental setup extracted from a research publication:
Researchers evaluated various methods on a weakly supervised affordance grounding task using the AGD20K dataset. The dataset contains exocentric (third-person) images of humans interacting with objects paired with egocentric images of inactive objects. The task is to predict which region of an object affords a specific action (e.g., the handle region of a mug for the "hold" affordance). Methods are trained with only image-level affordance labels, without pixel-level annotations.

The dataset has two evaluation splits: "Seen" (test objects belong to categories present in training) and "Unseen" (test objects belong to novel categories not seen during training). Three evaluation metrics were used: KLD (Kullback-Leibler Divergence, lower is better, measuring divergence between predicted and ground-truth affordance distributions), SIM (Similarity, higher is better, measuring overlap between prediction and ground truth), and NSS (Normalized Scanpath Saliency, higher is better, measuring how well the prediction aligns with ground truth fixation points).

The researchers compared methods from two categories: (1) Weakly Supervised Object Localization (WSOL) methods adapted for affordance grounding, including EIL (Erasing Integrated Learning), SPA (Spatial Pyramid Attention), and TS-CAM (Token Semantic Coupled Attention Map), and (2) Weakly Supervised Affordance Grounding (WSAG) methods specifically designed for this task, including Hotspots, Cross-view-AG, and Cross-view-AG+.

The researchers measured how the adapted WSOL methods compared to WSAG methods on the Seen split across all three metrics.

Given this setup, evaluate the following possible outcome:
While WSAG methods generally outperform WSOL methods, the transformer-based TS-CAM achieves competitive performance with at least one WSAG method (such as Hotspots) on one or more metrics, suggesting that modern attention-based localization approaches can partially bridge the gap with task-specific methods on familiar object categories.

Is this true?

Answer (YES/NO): NO